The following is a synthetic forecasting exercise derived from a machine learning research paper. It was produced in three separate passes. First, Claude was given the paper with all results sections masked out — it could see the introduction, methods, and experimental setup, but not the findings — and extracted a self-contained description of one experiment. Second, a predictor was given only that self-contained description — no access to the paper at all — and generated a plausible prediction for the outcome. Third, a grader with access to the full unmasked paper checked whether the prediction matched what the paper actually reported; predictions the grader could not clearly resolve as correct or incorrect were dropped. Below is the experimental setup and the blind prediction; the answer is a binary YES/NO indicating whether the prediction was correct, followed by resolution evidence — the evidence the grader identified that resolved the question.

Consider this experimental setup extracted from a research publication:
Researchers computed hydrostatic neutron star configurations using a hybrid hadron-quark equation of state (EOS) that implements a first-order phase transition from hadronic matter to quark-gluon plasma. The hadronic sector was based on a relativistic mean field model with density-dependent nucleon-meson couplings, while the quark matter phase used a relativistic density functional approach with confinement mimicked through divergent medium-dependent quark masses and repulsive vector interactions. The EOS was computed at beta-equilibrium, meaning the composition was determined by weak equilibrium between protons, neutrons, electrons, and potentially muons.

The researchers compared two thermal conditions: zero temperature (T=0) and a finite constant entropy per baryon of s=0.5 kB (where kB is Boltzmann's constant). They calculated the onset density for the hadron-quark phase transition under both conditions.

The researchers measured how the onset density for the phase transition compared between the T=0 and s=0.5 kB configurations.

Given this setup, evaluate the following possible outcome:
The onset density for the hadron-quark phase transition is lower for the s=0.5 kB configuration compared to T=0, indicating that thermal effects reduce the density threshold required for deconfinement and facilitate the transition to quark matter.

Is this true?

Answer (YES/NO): YES